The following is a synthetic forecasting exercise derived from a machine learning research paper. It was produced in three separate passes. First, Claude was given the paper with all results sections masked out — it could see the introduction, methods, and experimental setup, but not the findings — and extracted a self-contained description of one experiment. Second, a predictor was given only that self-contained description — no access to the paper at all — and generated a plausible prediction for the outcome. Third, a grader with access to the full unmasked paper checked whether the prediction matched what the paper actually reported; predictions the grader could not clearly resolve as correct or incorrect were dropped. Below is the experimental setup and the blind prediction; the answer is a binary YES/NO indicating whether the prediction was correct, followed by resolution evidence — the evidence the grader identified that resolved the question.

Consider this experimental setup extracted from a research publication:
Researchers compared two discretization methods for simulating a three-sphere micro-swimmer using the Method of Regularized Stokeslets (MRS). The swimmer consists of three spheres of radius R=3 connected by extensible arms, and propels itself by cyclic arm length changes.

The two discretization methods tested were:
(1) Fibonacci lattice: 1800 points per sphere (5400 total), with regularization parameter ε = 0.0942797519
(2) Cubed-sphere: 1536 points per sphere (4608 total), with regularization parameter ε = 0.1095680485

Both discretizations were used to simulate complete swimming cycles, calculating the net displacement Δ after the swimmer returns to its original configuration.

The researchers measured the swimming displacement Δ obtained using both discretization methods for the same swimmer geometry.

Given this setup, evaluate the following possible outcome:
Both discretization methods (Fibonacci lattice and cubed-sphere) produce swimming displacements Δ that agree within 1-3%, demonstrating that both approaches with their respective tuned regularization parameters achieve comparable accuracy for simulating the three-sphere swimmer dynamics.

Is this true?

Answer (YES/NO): YES